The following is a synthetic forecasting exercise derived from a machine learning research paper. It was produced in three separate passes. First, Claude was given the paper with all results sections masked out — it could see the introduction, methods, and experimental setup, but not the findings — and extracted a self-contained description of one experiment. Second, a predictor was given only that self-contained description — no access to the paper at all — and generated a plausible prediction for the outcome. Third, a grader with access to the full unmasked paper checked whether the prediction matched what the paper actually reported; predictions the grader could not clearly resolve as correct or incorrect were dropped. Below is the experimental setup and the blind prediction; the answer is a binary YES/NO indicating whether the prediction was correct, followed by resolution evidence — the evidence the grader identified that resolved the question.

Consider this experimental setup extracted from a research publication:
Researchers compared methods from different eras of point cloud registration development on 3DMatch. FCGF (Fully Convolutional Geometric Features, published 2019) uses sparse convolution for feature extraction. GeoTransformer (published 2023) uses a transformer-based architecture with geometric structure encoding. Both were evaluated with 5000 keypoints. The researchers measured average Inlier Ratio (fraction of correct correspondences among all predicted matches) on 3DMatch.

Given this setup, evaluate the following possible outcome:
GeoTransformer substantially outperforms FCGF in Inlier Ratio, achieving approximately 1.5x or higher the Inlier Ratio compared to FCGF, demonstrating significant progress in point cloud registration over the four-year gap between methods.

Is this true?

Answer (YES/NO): YES